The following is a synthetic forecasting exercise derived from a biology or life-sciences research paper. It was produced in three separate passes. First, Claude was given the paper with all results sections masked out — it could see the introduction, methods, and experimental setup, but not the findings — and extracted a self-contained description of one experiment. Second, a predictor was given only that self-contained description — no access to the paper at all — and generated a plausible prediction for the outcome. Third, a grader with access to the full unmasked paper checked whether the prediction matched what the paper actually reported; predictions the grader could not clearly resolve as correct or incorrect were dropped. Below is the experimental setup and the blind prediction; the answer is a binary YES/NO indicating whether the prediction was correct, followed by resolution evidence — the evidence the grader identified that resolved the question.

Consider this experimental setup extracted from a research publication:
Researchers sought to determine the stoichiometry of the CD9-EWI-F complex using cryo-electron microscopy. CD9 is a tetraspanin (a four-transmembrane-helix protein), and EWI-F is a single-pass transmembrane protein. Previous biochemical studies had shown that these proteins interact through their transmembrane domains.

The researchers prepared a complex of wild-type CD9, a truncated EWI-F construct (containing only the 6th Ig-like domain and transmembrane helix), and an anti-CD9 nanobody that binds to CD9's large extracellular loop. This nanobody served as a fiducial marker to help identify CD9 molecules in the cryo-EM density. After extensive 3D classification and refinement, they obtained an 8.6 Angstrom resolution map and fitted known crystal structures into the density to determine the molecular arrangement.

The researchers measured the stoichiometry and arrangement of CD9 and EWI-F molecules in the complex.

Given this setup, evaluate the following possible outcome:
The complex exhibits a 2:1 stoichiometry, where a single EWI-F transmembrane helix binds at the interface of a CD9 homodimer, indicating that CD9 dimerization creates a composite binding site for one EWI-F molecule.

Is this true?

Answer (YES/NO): NO